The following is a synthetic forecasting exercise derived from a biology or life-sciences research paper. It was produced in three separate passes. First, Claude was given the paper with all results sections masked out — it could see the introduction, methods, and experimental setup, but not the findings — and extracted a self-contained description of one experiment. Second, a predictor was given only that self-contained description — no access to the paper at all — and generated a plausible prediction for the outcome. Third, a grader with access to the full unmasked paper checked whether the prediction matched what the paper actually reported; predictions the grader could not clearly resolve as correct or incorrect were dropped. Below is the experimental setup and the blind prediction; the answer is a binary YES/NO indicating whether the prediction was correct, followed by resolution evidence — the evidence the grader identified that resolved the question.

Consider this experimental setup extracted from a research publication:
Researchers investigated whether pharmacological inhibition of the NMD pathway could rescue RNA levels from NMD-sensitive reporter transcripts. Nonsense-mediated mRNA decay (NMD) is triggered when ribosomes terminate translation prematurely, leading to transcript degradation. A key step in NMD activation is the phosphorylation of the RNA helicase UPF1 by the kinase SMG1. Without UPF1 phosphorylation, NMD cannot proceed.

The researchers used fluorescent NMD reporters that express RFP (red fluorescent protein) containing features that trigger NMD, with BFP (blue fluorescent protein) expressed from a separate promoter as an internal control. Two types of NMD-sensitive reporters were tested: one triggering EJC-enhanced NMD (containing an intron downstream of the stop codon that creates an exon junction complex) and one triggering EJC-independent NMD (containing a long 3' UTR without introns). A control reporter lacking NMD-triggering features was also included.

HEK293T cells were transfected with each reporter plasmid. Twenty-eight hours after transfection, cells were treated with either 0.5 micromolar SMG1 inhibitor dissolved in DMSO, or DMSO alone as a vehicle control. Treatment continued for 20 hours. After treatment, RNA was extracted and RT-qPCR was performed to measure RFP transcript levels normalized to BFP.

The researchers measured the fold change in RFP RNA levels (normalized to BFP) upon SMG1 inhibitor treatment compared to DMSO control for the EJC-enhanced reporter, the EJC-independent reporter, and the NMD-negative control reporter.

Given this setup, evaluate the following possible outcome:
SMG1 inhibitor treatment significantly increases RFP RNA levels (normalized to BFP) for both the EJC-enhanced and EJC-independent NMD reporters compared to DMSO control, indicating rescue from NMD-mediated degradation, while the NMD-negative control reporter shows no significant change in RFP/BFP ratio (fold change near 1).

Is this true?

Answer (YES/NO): YES